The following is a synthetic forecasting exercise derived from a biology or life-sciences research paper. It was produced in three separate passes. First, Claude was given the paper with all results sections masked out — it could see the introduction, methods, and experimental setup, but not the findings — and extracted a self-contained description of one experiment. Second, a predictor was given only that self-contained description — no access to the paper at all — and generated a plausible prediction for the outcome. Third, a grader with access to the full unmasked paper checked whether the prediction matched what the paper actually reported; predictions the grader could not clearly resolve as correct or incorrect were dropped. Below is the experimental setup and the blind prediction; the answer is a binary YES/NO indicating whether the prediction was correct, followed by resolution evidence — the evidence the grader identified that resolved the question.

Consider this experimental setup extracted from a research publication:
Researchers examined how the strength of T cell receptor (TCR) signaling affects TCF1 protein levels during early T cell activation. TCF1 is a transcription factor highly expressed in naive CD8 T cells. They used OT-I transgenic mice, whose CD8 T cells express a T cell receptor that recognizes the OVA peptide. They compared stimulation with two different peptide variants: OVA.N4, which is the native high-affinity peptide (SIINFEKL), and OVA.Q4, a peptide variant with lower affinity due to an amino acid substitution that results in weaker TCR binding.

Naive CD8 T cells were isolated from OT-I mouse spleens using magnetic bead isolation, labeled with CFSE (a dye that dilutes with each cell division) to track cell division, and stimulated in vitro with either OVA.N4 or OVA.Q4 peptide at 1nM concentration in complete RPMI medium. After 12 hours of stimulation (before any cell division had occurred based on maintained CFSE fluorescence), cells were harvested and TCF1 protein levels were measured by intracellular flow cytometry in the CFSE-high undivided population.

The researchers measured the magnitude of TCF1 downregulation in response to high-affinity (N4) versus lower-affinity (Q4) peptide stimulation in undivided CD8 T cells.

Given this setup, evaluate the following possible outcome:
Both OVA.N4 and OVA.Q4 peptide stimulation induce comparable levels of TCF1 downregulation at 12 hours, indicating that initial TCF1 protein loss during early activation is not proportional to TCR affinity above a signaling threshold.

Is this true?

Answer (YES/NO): NO